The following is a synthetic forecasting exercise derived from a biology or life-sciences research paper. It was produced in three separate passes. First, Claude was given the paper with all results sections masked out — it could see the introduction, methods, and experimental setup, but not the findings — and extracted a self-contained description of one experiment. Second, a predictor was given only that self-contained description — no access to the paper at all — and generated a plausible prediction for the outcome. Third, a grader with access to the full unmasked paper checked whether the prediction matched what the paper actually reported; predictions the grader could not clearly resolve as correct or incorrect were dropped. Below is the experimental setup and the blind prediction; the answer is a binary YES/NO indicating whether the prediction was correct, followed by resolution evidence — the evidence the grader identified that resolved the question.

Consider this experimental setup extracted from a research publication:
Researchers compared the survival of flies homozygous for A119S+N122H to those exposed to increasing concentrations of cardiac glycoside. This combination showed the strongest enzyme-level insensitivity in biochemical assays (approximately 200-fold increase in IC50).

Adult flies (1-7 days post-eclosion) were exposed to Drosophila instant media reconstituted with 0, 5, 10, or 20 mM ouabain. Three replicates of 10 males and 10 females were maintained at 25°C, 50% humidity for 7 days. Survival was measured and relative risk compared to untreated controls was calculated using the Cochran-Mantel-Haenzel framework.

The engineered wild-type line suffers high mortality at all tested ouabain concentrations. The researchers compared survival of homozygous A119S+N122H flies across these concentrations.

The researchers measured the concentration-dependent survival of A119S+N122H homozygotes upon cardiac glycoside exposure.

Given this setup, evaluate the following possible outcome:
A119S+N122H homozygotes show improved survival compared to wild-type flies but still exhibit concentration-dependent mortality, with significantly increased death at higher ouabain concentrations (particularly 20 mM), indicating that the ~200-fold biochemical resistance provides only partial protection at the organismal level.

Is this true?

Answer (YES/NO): NO